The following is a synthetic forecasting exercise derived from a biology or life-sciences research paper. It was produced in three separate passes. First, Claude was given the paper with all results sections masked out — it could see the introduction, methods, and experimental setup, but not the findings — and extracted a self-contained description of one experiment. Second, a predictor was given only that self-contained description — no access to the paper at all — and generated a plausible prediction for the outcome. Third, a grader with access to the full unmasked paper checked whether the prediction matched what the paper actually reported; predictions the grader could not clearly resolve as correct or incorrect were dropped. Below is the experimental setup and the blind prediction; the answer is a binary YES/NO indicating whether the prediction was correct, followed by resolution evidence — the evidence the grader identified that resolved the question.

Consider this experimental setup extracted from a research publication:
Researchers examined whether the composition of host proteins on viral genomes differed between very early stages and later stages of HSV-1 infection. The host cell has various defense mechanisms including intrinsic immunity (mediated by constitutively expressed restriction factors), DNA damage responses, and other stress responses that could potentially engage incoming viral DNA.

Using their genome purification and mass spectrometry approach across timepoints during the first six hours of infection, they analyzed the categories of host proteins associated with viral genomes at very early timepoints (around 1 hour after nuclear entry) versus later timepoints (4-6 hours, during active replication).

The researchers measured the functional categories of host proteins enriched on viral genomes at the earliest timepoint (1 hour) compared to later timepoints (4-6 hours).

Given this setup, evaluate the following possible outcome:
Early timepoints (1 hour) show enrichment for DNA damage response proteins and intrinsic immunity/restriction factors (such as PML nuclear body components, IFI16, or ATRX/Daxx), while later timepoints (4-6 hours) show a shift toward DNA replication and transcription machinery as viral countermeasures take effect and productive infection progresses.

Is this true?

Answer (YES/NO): NO